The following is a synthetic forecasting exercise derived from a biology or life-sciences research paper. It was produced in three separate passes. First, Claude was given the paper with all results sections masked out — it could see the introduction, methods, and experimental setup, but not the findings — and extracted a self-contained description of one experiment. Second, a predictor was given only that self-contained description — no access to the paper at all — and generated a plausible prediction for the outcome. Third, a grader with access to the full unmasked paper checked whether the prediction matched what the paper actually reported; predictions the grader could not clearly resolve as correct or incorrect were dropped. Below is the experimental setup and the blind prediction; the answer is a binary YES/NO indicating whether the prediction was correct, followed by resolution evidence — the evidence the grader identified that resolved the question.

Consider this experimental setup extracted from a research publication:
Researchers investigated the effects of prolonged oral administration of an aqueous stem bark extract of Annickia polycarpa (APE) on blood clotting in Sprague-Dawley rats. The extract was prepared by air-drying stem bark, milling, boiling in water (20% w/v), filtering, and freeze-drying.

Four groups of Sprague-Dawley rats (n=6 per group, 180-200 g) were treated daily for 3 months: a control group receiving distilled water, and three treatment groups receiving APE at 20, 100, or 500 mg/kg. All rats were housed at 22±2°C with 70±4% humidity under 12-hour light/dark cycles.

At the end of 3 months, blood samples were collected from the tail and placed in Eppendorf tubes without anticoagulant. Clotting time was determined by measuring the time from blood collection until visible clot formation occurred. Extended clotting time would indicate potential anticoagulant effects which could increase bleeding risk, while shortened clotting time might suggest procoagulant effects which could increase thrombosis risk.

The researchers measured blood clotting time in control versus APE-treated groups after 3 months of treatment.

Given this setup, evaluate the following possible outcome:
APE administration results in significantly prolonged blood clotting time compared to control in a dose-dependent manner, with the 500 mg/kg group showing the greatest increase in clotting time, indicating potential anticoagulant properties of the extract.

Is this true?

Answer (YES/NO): NO